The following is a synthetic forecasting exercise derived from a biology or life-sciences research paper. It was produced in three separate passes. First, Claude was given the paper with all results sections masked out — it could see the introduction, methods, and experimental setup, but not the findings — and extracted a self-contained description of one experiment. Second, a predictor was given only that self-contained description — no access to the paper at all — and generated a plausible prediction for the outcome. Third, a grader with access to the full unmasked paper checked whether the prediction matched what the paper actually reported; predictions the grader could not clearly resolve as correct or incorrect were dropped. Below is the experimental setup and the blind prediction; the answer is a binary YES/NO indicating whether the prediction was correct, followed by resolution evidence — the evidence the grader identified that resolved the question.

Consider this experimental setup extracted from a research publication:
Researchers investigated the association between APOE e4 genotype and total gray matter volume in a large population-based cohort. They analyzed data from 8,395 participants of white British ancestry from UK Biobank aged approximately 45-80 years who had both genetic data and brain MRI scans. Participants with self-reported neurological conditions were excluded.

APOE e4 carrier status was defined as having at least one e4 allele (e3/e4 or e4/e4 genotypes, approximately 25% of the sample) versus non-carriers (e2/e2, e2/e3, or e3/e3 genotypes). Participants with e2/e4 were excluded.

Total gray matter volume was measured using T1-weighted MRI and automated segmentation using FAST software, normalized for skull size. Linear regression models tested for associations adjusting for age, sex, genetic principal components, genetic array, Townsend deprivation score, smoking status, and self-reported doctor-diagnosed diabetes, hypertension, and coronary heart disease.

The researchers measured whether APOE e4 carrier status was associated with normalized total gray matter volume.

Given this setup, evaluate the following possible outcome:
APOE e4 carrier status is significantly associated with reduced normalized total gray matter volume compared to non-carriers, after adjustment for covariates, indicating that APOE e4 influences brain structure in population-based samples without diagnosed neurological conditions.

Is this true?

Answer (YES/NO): NO